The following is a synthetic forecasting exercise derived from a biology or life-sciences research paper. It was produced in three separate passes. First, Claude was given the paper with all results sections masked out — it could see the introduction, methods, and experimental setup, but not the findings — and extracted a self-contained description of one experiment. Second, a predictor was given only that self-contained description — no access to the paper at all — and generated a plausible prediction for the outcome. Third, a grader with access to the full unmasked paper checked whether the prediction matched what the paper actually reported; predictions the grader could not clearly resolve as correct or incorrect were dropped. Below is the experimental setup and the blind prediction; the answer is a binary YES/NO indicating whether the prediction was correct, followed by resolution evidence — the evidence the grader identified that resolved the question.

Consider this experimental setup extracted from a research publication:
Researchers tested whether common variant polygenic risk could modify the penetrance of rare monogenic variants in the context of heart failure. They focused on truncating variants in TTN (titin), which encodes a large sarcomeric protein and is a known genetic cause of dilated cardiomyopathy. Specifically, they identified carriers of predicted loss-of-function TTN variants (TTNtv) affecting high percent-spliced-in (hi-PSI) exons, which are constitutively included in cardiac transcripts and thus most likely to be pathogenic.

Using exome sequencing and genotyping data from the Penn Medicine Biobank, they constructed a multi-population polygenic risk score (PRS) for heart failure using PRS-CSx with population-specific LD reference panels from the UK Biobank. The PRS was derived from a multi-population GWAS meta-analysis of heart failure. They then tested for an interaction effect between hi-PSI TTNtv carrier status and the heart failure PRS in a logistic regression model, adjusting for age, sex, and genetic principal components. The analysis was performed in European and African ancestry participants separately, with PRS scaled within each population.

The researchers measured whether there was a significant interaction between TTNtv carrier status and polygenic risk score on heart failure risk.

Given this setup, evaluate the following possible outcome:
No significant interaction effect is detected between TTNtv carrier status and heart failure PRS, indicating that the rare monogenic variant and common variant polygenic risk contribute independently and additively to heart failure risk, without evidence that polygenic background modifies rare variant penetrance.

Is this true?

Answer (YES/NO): NO